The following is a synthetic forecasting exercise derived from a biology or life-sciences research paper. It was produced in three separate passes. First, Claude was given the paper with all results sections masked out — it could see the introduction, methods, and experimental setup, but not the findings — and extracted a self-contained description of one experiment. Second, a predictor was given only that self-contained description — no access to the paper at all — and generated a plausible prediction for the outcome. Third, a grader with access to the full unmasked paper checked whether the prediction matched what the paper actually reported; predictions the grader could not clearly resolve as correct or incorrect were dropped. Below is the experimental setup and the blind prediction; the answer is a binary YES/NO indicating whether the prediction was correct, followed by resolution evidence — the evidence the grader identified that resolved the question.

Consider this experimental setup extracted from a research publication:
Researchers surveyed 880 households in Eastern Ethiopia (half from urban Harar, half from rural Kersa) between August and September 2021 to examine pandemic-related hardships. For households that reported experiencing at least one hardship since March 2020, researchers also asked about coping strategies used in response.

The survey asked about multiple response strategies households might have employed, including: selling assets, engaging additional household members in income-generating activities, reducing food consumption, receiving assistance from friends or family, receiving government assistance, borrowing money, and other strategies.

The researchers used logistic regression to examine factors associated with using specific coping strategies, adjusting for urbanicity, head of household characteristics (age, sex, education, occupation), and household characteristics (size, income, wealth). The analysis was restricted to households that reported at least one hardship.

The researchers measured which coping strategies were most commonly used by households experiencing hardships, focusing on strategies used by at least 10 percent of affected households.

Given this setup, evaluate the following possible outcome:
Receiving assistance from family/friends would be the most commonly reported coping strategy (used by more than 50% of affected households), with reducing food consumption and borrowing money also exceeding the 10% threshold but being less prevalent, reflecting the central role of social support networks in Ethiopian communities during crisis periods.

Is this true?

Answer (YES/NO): NO